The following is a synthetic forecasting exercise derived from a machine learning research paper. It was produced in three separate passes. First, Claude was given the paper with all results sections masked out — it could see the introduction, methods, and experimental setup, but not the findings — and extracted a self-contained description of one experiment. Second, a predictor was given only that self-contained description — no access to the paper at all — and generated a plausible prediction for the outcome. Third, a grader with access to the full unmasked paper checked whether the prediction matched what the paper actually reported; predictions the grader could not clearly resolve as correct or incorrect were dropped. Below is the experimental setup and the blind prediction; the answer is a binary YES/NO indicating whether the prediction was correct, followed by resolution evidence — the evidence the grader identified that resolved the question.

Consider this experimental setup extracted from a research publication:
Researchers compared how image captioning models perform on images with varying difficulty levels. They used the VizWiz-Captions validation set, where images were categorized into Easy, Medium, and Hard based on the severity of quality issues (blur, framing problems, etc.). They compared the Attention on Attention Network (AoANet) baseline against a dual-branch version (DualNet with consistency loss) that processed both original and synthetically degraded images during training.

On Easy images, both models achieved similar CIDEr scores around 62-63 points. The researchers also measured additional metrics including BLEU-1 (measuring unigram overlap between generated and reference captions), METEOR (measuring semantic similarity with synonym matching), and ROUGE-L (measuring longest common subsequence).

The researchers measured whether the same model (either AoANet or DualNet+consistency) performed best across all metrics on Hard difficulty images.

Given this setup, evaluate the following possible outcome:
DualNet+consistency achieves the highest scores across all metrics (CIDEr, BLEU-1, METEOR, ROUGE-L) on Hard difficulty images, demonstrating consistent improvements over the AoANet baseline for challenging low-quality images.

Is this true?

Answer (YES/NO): NO